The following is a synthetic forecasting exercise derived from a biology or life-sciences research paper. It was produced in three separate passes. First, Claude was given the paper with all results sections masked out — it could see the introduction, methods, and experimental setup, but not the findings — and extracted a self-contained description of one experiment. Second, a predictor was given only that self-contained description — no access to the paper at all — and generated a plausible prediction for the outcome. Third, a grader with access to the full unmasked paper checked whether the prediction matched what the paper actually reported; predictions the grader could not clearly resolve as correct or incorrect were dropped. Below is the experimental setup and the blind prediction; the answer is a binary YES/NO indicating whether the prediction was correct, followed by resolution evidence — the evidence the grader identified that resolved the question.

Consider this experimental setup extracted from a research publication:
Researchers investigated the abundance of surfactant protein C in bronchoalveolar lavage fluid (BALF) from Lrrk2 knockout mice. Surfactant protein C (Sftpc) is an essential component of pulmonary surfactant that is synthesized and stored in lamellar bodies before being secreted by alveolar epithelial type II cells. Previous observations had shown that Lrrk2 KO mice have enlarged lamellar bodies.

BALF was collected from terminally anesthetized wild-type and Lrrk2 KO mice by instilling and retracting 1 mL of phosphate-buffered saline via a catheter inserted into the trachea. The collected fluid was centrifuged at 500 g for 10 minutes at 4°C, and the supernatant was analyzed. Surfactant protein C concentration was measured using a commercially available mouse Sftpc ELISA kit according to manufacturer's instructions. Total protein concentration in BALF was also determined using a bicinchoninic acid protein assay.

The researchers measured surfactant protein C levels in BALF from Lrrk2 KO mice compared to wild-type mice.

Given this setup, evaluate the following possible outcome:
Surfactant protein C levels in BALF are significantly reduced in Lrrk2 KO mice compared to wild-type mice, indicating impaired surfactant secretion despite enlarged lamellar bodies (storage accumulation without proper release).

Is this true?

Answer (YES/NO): YES